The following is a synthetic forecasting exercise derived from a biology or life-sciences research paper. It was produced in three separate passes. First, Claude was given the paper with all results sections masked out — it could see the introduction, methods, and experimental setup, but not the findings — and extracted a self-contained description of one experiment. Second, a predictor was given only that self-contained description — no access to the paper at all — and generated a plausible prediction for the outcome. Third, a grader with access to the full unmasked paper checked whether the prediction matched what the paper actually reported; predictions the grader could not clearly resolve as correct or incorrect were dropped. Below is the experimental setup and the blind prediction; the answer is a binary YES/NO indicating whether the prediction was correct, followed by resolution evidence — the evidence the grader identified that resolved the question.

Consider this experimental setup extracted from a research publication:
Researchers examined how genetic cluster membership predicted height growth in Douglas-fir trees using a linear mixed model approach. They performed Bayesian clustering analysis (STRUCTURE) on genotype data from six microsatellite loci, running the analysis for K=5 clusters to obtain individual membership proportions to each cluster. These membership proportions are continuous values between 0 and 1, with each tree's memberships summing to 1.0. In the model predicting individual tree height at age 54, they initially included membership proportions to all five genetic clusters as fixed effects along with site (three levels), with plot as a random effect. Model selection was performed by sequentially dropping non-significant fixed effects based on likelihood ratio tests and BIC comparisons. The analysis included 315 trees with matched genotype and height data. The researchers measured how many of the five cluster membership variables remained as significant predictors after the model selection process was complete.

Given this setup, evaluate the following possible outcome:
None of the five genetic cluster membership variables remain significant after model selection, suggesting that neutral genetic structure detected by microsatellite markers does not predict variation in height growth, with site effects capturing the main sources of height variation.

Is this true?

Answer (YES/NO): NO